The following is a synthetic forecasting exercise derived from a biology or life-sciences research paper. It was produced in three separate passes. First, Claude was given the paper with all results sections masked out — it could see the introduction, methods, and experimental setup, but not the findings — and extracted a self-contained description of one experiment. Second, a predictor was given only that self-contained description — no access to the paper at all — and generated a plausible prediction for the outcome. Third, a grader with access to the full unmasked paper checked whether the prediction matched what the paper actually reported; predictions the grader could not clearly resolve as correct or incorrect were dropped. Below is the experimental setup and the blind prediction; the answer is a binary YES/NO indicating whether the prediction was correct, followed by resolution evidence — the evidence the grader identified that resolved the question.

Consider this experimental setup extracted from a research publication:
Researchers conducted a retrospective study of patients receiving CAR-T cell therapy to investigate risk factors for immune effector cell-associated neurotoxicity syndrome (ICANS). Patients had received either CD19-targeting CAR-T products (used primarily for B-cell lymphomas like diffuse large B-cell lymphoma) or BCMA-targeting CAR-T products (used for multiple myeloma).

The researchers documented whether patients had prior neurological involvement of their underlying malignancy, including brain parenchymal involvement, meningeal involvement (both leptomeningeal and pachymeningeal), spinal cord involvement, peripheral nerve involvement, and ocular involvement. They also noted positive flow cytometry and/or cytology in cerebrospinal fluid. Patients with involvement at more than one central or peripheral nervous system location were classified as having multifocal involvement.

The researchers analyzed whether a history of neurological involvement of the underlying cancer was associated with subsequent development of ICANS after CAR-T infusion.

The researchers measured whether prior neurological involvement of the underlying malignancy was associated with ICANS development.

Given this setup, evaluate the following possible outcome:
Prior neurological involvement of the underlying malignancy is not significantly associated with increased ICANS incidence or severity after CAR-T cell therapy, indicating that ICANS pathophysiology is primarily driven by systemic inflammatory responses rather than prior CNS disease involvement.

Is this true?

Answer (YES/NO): YES